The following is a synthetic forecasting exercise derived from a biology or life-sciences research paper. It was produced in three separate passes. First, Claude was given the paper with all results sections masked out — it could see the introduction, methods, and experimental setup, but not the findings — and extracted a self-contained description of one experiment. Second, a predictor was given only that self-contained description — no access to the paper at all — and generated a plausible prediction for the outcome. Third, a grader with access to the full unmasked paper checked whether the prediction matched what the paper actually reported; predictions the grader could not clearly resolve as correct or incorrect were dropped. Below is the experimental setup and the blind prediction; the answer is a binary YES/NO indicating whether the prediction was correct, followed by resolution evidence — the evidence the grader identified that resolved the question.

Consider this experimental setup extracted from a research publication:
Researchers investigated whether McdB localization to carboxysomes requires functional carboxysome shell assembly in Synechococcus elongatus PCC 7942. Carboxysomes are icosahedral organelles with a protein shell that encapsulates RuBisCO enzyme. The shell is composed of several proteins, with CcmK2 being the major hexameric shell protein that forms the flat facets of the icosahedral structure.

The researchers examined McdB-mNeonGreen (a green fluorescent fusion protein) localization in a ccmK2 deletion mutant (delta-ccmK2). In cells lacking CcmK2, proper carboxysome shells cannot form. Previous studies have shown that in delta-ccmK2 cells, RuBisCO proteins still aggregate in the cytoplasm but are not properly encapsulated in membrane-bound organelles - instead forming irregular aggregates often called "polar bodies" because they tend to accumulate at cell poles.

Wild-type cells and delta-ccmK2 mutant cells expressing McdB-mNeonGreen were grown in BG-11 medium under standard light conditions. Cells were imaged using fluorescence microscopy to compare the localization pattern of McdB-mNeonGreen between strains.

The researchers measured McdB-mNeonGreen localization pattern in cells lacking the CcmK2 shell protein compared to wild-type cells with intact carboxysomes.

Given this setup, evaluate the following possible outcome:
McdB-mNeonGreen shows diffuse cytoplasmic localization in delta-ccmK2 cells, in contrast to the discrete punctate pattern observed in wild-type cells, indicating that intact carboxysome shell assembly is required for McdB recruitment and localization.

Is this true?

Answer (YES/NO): YES